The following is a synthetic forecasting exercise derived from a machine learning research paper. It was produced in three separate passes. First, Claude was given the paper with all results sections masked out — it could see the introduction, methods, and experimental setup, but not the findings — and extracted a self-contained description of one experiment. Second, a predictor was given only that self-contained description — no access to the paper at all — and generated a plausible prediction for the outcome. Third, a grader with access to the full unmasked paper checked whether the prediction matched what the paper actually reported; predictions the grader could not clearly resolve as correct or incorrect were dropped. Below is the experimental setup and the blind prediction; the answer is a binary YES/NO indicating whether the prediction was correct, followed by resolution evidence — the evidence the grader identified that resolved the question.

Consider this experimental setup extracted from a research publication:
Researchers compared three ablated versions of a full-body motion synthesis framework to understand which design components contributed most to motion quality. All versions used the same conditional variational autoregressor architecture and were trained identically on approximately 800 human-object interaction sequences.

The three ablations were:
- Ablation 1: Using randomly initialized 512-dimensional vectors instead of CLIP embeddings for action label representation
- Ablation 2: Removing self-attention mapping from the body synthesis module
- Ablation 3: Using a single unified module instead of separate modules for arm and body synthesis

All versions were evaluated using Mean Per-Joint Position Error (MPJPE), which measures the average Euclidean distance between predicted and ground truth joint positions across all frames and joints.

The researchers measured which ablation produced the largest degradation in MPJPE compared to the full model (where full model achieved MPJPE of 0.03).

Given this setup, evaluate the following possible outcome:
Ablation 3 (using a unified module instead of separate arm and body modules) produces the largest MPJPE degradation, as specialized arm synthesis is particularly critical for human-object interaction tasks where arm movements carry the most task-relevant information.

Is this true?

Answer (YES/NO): NO